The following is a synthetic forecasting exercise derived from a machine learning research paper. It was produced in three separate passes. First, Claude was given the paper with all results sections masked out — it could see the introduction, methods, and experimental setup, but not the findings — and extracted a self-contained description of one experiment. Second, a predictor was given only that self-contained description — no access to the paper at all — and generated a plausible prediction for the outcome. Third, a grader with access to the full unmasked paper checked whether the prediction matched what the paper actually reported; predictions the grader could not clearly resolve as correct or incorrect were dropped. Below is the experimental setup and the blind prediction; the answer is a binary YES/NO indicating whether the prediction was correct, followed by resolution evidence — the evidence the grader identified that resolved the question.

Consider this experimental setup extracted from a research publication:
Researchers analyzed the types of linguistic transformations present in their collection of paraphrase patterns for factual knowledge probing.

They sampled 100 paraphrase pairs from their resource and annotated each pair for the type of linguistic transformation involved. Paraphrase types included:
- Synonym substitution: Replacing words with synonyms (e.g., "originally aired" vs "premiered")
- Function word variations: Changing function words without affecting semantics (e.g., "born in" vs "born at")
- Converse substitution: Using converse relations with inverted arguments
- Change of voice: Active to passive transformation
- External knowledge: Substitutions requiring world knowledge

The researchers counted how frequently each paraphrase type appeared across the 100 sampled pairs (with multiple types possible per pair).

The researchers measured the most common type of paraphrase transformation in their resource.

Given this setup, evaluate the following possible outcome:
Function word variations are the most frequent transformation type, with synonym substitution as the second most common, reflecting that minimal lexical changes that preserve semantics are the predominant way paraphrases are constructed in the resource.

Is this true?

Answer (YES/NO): NO